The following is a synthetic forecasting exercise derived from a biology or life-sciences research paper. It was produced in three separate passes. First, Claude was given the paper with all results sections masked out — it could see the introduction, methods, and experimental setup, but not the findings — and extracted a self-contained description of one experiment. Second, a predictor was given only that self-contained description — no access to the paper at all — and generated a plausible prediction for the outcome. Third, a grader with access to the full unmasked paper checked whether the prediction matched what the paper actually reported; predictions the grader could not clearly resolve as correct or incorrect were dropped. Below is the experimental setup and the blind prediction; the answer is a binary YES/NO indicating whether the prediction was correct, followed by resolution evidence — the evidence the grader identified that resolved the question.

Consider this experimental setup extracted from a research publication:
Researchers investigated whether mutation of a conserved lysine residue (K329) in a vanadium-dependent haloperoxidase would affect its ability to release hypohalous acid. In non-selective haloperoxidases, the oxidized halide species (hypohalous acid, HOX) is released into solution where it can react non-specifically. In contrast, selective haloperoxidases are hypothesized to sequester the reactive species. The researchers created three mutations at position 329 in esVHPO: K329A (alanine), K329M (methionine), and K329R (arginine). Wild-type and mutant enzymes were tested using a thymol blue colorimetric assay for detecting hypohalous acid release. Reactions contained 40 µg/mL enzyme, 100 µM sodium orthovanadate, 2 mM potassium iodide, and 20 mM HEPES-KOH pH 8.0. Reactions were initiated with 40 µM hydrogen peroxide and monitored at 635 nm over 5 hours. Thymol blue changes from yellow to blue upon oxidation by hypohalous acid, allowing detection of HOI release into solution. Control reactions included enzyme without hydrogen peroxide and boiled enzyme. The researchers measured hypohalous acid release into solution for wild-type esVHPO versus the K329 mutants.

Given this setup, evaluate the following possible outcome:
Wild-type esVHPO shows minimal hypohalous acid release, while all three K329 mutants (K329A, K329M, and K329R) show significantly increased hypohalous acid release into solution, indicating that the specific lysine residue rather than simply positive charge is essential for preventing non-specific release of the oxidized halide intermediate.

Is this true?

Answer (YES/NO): NO